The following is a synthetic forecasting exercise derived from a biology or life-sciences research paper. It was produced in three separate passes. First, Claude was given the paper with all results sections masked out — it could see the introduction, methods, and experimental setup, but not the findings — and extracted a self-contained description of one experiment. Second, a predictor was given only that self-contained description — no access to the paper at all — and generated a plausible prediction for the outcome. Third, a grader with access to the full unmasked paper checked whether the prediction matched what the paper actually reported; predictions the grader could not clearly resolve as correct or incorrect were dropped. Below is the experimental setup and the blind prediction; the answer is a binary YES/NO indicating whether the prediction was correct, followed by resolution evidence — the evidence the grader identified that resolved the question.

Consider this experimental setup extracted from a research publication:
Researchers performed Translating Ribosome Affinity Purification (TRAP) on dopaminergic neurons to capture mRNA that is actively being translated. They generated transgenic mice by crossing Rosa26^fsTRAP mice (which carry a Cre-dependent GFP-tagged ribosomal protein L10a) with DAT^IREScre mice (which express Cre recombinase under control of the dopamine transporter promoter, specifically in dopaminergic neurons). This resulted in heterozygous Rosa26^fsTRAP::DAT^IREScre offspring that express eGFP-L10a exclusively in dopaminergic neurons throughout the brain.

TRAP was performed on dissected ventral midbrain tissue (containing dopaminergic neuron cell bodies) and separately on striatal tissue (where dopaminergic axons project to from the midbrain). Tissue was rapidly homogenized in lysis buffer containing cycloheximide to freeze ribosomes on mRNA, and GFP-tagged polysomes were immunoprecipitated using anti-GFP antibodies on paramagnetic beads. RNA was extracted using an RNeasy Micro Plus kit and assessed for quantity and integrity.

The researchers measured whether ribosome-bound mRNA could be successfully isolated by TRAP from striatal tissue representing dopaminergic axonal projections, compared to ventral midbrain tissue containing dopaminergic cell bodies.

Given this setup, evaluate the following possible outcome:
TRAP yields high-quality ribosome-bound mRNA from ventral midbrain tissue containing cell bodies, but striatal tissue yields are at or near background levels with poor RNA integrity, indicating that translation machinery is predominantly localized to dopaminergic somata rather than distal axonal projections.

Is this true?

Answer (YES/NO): NO